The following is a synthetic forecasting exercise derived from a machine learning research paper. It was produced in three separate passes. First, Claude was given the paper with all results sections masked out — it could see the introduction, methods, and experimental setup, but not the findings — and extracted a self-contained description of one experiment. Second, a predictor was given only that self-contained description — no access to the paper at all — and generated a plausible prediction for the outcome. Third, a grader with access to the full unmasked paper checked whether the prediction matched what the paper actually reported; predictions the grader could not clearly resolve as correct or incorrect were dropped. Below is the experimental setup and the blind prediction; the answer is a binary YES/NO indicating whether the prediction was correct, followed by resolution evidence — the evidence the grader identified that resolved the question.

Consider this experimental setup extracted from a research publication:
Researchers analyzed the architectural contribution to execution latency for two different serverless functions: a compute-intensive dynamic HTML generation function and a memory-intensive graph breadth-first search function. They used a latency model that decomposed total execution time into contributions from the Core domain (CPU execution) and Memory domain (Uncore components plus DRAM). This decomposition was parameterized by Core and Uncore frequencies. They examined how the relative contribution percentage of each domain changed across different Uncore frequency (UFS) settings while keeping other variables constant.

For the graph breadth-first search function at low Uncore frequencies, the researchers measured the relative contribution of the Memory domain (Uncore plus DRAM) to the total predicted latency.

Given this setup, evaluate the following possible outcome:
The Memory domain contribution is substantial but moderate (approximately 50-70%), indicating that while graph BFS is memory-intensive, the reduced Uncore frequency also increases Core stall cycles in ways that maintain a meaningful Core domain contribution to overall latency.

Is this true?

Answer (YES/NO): YES